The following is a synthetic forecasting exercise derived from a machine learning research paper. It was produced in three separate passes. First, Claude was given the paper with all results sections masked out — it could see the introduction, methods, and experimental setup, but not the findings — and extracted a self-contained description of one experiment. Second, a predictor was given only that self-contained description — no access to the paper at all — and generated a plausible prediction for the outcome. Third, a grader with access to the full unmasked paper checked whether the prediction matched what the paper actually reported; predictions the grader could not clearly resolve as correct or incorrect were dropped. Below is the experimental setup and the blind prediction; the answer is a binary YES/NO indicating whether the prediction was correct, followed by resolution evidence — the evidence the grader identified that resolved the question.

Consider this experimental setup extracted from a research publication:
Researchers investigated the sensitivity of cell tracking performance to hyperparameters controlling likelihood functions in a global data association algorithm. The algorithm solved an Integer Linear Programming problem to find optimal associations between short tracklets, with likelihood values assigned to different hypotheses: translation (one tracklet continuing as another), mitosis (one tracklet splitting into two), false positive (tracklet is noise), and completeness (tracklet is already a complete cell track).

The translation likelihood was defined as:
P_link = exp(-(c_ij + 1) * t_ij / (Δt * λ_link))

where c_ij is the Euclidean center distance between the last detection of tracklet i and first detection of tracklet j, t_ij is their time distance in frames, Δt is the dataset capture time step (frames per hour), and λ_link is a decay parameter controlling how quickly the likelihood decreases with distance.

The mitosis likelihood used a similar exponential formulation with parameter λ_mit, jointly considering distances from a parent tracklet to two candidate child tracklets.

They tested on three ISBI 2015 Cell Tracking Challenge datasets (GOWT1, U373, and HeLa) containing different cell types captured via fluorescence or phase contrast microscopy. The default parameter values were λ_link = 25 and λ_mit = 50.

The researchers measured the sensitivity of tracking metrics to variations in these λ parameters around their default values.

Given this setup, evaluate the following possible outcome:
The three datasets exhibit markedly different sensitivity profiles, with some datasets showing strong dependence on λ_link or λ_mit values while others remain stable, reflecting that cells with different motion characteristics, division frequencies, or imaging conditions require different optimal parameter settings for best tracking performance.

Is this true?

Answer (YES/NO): NO